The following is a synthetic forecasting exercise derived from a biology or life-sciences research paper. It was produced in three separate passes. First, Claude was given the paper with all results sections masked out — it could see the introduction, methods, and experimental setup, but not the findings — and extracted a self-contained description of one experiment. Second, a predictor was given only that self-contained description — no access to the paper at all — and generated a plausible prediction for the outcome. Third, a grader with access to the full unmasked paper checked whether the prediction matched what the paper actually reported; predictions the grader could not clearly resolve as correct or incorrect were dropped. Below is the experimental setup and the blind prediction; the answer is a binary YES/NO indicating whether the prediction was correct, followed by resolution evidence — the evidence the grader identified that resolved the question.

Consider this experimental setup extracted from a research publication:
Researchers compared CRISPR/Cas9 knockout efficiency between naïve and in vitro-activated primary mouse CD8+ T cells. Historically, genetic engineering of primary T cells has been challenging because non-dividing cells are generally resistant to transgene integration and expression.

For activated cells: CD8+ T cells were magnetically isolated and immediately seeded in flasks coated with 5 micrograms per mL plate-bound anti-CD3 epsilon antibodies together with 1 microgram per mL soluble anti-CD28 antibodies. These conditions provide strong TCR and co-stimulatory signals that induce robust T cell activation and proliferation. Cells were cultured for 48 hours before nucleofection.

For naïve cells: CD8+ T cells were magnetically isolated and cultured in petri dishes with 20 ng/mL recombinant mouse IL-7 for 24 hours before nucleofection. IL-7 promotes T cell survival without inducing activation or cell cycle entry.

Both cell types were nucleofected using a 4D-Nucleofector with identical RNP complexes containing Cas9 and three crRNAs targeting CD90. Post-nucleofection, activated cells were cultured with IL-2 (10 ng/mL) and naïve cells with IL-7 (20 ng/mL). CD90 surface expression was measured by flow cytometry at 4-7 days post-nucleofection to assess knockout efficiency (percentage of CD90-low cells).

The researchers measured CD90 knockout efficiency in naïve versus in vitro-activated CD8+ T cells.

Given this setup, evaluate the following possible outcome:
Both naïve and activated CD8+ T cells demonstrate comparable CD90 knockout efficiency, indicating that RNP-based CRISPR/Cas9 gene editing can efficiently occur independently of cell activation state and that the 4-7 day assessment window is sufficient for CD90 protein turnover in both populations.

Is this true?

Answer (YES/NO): NO